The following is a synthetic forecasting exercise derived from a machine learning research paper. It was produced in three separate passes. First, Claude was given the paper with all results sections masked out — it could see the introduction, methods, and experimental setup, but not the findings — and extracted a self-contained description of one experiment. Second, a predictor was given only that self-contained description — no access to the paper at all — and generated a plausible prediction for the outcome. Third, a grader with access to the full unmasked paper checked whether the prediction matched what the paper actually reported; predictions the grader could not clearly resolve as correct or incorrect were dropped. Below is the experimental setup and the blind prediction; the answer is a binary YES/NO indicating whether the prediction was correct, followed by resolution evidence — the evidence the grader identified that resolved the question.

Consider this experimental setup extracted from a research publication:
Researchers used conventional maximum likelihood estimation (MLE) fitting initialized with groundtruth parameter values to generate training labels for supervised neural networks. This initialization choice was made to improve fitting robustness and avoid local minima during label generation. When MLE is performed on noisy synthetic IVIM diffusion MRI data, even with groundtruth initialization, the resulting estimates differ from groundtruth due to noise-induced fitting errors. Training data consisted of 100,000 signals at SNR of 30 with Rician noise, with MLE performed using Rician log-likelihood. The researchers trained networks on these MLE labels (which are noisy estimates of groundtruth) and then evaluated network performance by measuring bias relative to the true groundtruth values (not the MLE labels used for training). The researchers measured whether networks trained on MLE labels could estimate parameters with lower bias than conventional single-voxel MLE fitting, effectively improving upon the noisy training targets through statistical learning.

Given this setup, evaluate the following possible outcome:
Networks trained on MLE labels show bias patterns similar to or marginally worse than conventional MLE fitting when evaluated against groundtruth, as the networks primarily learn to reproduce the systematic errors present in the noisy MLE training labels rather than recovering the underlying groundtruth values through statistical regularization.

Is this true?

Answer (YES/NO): NO